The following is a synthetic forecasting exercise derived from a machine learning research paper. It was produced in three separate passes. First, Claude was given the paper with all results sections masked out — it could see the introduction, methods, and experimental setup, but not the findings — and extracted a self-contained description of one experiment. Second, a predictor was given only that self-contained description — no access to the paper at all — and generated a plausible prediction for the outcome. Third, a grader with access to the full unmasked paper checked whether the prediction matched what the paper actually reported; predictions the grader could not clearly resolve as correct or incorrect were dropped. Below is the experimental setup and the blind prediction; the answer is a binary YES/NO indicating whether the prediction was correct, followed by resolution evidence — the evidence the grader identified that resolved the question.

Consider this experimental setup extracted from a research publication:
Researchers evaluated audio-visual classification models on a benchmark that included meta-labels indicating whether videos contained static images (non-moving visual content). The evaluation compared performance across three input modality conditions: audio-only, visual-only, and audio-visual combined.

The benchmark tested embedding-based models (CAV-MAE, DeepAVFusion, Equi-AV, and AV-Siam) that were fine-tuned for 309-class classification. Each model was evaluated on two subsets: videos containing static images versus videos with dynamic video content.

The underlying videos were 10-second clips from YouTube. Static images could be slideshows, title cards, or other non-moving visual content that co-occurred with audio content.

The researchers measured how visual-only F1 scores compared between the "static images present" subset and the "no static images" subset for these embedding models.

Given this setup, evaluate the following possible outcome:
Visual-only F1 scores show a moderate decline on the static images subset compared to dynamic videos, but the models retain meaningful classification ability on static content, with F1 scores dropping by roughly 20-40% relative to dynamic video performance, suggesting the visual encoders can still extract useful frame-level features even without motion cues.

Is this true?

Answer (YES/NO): YES